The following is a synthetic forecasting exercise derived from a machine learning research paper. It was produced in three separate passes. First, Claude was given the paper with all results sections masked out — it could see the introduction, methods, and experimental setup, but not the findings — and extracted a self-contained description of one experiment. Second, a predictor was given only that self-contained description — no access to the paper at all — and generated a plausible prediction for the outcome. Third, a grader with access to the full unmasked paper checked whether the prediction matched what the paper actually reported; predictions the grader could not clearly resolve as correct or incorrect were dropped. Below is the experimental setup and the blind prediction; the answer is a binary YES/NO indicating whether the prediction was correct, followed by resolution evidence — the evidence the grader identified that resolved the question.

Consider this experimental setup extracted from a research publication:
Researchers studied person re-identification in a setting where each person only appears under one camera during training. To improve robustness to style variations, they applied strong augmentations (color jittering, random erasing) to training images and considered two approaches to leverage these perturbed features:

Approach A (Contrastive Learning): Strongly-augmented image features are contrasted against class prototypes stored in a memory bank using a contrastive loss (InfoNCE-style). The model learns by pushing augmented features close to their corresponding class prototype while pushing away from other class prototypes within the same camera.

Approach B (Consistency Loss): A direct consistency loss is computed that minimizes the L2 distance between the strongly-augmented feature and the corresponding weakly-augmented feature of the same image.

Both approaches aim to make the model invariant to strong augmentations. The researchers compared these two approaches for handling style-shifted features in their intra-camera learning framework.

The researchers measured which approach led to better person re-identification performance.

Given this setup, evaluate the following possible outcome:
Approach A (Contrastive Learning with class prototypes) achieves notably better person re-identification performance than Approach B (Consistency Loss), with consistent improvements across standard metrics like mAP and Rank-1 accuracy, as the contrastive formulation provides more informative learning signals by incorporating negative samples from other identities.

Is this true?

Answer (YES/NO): NO